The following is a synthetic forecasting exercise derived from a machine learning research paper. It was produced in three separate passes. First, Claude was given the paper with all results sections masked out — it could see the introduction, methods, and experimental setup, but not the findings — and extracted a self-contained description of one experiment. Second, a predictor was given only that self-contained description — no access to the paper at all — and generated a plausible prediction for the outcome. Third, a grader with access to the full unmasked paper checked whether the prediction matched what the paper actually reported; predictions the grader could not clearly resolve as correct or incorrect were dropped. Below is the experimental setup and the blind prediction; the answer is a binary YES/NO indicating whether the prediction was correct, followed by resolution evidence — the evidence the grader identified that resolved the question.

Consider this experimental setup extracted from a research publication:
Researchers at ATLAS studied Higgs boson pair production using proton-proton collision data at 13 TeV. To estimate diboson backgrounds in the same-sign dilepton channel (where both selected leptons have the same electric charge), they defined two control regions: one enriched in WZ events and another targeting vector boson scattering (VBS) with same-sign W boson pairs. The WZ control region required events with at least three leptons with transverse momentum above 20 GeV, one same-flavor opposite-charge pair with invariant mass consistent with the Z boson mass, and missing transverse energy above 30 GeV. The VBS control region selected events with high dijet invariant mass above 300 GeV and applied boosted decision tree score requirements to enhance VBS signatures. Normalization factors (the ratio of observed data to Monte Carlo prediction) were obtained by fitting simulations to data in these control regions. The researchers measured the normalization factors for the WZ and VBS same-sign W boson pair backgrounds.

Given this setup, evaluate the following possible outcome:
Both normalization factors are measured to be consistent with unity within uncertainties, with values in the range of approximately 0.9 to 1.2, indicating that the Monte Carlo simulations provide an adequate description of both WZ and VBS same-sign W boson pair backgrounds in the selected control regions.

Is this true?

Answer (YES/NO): NO